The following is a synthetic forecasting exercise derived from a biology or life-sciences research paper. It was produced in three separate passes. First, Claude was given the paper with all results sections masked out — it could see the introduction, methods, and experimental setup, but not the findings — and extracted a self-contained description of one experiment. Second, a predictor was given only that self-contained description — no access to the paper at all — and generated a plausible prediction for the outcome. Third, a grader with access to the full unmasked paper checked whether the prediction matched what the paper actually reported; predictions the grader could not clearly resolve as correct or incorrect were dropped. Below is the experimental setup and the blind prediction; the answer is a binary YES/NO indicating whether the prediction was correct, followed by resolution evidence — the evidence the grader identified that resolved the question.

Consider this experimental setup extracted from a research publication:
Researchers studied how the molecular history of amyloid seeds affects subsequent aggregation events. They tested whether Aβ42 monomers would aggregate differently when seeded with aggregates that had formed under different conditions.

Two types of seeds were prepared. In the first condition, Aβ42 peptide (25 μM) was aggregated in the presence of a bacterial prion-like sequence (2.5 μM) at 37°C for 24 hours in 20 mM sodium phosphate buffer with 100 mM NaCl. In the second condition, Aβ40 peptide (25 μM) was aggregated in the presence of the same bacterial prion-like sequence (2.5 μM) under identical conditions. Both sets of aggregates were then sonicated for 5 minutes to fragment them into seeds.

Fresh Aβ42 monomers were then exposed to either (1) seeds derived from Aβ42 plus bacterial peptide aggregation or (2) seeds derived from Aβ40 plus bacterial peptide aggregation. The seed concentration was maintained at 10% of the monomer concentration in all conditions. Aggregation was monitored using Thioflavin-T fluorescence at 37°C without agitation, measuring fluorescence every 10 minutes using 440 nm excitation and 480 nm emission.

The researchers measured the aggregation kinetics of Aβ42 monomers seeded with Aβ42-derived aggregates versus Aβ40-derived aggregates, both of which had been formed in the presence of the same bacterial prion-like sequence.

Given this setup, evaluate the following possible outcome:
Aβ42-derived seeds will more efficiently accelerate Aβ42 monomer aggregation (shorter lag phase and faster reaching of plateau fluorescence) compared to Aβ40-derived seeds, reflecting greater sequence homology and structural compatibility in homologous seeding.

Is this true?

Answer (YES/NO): YES